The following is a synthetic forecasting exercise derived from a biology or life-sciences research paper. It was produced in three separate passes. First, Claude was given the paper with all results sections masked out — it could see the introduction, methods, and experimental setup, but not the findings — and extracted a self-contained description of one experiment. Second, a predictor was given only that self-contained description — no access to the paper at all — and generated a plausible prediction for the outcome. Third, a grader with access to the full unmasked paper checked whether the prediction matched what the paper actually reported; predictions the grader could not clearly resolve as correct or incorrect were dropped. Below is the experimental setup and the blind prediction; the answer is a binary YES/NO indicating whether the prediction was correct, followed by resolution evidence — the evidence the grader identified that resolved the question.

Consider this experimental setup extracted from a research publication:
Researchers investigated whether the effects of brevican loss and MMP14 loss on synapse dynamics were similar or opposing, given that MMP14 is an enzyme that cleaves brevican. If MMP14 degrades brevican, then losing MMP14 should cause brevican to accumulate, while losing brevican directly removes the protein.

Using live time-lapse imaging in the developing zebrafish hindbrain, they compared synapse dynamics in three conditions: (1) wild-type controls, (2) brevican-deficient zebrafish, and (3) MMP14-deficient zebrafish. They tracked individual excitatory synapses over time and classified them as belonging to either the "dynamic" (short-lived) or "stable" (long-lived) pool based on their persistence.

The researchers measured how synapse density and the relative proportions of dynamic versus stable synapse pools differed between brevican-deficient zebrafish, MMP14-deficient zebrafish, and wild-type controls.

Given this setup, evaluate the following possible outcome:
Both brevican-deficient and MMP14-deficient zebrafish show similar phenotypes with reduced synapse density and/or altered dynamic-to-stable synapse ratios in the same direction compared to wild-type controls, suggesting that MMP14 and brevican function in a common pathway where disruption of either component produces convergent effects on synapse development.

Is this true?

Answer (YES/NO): NO